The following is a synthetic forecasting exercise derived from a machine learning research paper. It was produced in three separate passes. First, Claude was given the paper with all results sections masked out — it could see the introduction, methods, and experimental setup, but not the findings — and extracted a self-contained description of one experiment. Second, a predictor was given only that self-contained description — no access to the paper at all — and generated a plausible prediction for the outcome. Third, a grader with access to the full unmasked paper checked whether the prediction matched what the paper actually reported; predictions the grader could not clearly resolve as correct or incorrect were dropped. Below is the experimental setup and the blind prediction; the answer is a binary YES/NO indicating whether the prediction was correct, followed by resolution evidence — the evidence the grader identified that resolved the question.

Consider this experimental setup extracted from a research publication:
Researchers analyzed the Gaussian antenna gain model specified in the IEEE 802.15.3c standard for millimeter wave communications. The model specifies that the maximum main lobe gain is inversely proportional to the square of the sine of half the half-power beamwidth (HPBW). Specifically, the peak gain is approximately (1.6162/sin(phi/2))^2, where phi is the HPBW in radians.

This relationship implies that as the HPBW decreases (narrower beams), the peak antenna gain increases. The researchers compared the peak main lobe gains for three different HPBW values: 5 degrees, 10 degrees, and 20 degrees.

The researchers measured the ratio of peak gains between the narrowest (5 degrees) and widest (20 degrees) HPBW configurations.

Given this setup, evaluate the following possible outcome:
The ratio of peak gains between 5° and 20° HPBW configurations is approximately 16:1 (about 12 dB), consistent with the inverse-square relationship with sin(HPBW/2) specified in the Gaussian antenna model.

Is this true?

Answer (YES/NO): YES